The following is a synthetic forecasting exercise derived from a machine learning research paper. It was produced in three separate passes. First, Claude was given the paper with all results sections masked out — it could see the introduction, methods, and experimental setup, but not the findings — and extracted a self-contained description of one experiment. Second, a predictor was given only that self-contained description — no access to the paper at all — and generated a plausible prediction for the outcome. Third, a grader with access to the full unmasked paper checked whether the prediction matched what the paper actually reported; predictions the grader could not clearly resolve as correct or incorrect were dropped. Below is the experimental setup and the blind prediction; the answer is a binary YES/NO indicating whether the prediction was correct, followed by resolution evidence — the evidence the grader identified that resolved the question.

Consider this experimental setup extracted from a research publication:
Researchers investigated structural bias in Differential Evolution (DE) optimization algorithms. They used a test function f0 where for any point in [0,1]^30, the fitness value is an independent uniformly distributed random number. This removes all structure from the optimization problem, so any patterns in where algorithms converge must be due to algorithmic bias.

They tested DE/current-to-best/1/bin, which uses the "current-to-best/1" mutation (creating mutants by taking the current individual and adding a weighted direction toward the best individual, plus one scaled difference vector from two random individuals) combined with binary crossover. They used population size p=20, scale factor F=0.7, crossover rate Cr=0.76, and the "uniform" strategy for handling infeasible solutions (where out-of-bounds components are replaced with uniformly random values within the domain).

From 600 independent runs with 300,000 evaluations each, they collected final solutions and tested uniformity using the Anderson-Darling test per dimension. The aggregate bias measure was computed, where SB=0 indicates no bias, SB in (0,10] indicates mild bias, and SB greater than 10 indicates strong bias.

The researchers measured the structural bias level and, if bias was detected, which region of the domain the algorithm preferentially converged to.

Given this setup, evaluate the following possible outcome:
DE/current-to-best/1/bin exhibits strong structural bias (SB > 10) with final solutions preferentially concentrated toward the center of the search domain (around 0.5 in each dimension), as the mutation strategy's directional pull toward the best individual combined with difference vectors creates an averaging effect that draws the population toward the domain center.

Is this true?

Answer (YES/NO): NO